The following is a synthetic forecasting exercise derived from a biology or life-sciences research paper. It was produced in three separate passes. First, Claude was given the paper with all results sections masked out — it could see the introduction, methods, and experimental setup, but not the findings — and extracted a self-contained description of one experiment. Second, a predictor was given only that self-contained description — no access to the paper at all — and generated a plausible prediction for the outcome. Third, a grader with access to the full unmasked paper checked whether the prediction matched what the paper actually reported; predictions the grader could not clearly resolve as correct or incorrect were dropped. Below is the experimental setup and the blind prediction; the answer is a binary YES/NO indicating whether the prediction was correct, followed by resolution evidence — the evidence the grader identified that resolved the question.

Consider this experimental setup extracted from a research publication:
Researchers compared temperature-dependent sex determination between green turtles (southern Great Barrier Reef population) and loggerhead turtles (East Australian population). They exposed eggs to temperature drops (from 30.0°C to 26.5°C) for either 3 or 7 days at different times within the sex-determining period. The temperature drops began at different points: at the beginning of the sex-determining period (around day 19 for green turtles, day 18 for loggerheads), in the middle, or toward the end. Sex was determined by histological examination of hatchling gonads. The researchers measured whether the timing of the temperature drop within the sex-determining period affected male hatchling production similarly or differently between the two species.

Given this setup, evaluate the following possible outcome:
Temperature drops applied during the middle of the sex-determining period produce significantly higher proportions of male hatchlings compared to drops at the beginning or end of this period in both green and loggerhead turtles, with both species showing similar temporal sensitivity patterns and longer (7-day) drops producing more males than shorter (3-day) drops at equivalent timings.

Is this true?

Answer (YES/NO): NO